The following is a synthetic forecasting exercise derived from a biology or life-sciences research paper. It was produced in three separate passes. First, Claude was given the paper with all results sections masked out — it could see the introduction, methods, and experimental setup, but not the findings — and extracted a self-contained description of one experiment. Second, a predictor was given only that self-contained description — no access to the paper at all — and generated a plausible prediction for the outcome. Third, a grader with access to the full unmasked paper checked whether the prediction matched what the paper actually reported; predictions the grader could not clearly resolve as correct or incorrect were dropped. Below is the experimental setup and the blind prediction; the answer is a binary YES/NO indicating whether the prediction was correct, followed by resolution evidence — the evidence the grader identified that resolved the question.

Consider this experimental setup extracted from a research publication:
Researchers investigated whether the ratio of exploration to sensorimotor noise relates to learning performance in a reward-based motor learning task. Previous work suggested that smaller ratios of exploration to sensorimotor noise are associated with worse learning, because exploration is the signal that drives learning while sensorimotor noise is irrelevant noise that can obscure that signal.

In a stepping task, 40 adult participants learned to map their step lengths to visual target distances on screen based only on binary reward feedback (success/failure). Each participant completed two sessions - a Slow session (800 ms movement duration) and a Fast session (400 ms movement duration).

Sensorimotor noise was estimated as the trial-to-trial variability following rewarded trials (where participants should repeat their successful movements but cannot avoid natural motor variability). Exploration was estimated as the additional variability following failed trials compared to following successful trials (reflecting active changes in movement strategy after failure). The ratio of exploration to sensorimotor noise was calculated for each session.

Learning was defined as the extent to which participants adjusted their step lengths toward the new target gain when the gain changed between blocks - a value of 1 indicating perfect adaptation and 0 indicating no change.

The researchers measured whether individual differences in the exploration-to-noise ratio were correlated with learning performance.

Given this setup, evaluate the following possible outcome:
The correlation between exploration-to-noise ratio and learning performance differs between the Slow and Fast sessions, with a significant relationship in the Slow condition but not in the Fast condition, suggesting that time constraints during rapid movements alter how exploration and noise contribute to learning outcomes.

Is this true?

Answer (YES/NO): NO